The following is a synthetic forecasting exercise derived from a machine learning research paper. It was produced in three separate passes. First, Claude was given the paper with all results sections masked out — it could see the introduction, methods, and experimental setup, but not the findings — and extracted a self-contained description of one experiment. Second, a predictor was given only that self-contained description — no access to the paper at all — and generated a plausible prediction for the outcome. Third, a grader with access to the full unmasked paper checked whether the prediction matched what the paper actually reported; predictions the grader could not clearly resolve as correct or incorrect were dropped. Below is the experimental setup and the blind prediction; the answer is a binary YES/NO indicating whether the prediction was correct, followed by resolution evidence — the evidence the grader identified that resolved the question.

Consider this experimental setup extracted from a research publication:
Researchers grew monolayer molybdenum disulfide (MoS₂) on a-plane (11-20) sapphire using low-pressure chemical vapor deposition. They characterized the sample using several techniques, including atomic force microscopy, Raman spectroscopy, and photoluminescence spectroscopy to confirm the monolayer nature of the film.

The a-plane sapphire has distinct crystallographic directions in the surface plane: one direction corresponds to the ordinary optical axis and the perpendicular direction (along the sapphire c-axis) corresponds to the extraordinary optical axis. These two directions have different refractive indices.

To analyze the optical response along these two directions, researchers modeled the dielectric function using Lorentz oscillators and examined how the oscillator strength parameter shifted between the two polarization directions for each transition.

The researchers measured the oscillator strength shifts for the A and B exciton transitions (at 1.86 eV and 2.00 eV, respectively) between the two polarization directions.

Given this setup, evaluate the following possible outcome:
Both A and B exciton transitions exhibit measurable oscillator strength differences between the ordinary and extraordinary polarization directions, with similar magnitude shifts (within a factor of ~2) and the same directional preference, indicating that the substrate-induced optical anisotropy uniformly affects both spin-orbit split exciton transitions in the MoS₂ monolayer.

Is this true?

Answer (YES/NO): YES